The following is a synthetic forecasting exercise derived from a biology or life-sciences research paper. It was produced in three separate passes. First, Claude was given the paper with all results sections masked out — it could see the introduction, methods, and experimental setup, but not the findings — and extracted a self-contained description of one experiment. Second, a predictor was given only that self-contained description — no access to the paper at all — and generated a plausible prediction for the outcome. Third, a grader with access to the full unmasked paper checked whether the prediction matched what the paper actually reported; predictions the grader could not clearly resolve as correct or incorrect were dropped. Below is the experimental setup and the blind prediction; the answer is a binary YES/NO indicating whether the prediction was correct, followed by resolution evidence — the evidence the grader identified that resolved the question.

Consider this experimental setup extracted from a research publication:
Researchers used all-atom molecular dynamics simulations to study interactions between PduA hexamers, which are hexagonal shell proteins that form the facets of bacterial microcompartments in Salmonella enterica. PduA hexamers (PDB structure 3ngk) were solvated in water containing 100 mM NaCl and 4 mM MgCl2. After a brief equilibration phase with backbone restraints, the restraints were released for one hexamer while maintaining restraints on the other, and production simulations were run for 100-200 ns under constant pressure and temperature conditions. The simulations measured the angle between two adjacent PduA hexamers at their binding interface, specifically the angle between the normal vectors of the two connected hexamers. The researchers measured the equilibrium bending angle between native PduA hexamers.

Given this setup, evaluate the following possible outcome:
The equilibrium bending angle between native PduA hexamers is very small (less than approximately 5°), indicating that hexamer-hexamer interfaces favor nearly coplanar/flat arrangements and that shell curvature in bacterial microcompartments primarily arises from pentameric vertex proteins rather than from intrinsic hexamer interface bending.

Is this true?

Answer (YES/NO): NO